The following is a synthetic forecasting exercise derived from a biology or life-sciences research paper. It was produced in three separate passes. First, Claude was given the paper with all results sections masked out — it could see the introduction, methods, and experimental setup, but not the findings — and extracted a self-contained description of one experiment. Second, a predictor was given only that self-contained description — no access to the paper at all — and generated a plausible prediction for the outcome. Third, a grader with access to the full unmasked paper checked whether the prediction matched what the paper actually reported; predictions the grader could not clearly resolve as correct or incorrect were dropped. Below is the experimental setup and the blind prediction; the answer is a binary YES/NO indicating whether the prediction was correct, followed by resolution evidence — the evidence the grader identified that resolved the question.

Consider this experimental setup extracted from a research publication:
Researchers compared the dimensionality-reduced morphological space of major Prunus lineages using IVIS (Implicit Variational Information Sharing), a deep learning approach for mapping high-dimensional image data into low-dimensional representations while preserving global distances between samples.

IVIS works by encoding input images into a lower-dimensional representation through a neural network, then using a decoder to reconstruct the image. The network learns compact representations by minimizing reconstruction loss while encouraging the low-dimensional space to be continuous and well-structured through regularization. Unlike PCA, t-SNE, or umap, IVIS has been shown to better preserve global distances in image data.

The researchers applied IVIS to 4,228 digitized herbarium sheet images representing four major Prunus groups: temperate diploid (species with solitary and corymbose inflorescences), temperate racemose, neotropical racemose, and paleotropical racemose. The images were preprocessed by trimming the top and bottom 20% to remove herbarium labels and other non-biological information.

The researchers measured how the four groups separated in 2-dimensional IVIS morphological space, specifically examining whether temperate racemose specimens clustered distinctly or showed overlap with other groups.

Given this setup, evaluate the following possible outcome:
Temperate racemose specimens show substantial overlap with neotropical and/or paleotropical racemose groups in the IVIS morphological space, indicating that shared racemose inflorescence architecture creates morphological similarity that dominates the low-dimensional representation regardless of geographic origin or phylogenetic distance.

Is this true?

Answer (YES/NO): NO